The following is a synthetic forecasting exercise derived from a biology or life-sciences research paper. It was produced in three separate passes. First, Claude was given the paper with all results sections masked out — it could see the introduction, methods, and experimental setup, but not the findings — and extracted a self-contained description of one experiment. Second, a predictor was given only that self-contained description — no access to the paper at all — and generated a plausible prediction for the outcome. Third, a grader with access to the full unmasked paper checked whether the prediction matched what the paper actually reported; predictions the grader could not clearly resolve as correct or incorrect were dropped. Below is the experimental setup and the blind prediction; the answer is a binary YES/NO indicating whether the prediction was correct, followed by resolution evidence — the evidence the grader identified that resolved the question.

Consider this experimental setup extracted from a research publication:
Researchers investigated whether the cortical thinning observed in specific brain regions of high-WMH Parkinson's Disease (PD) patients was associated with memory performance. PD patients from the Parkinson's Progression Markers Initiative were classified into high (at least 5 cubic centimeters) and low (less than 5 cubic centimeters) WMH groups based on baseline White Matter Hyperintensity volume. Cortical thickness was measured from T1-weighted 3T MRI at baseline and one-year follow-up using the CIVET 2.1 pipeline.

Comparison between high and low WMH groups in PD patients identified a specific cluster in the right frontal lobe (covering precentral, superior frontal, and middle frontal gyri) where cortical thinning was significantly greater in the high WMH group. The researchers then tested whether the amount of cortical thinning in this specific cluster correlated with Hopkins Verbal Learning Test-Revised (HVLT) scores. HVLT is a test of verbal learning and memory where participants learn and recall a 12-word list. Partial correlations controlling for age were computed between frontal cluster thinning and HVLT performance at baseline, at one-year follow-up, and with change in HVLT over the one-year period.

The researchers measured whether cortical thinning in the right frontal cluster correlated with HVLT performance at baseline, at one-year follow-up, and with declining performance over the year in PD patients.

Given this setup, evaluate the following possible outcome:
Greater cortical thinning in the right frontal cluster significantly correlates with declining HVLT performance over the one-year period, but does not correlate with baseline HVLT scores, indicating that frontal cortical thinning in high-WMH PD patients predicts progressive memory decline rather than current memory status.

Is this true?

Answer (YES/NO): YES